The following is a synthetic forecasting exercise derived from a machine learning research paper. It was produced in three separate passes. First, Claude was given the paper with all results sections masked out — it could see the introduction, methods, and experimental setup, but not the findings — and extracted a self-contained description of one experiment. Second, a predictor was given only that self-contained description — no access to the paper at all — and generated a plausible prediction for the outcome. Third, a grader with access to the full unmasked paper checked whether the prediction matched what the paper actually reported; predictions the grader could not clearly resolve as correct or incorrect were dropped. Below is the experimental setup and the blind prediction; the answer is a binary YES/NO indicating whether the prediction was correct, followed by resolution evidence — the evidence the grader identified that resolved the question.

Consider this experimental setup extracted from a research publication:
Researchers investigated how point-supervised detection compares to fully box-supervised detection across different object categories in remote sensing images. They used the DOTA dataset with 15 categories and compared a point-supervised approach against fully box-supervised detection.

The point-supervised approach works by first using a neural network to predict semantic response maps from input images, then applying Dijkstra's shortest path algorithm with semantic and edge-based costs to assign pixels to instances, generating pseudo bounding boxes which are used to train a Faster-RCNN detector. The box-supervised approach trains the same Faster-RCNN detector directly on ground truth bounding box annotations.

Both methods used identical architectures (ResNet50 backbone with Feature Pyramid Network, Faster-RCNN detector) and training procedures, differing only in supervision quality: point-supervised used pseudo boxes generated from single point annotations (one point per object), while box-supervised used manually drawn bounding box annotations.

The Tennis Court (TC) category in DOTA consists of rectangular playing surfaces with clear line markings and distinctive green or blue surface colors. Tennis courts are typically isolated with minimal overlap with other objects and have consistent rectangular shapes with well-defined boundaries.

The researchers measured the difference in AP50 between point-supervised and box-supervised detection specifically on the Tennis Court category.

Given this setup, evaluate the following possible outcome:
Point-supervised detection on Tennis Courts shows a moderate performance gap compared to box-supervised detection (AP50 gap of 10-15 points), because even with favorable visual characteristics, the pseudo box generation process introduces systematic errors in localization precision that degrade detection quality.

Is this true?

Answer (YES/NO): NO